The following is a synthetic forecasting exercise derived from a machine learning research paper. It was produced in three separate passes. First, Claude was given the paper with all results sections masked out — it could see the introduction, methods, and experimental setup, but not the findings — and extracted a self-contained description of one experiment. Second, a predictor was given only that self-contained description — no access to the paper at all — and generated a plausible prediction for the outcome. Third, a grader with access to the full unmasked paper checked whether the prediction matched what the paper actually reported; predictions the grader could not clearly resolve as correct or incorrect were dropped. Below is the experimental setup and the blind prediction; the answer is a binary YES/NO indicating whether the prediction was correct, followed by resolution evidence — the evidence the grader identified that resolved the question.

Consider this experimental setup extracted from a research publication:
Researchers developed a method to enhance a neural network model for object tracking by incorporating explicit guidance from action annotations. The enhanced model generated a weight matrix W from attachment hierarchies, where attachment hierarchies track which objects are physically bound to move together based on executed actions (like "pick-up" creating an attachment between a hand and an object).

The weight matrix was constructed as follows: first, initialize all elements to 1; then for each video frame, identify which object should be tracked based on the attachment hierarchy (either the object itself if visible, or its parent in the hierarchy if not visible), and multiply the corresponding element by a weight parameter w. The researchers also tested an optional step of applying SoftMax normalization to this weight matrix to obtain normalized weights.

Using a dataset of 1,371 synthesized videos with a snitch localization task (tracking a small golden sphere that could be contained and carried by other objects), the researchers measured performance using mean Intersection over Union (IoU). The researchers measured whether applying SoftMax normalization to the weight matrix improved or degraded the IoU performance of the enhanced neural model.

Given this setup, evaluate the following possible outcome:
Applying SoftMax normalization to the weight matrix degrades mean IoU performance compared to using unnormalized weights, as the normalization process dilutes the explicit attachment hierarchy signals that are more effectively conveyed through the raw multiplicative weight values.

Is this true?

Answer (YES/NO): YES